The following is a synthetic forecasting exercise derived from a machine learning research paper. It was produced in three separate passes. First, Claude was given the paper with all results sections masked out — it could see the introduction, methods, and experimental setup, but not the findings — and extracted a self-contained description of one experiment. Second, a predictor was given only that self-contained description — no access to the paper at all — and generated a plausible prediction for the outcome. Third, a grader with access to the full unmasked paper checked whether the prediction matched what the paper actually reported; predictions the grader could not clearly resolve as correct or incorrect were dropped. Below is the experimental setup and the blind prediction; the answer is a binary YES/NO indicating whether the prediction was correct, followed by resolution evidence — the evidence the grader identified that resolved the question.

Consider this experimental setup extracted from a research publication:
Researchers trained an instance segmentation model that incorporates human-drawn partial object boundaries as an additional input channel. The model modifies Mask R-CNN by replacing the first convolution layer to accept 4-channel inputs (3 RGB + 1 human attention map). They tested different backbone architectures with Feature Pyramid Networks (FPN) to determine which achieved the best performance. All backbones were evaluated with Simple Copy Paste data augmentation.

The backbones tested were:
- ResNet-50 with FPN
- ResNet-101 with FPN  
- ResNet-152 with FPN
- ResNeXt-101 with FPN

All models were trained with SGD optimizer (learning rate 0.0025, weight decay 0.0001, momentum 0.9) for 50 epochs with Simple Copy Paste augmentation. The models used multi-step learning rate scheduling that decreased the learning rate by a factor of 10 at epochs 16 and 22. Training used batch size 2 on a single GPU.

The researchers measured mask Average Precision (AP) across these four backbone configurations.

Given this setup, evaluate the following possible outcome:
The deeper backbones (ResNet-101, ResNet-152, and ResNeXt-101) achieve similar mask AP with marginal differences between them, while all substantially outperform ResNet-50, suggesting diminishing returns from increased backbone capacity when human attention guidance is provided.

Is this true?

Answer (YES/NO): NO